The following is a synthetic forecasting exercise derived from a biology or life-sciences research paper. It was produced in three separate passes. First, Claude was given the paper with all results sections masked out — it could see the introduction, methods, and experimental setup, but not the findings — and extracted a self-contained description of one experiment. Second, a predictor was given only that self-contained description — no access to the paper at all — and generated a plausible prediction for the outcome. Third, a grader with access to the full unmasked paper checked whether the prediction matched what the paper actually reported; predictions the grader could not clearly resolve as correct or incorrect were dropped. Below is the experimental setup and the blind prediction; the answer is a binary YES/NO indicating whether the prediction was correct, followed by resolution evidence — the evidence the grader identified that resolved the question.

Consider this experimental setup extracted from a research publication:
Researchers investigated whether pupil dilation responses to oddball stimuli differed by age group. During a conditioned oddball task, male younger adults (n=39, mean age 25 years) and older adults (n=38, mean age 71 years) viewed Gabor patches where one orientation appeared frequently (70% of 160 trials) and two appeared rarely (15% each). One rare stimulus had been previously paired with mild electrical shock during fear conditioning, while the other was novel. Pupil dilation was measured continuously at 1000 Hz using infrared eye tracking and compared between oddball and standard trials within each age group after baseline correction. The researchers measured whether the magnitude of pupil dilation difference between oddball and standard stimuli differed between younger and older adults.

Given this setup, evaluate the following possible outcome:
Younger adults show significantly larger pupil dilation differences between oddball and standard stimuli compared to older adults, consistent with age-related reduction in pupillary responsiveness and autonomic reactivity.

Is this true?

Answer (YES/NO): NO